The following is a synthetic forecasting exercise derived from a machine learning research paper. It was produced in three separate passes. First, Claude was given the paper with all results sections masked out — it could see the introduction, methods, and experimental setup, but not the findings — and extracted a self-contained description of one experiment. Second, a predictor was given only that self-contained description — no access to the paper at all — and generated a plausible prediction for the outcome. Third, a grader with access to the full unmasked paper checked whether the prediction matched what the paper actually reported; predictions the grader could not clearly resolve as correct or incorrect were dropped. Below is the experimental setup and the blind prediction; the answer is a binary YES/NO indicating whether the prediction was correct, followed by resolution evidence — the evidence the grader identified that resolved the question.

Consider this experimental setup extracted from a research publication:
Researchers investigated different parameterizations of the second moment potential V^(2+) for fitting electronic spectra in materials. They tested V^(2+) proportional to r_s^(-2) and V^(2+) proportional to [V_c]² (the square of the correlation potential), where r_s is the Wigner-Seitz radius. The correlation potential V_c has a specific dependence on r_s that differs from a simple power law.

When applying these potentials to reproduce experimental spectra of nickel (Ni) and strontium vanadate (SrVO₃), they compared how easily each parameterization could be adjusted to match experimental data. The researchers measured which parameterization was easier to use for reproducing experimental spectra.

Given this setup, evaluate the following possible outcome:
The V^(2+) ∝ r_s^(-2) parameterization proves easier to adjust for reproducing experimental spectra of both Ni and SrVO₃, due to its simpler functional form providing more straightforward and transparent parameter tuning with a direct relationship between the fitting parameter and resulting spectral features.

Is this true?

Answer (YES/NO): NO